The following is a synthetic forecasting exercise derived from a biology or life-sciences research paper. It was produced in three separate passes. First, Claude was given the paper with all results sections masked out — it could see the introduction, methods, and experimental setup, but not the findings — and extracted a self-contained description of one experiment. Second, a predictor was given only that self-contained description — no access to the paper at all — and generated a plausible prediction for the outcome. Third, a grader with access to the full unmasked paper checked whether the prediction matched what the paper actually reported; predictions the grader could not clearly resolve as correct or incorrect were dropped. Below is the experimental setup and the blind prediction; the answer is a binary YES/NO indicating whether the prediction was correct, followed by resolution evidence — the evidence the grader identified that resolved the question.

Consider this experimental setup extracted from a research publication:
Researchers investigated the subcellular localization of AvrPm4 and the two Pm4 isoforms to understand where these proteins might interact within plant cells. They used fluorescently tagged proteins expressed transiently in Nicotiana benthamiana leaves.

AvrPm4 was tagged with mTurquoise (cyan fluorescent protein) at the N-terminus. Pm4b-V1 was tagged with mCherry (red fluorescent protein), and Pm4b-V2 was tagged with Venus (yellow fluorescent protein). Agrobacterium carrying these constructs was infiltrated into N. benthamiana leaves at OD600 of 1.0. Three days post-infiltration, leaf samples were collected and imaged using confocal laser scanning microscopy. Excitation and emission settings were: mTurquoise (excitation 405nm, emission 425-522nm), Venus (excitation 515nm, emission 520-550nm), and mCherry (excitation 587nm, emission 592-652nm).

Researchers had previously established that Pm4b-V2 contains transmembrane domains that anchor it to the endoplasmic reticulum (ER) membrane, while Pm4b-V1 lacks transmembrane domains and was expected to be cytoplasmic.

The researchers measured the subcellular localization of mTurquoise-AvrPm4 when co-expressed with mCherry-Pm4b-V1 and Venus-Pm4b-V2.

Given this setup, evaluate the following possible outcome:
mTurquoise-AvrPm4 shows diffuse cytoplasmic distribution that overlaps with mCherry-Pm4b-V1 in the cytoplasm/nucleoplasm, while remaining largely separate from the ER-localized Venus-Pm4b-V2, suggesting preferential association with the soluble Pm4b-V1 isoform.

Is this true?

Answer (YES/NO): NO